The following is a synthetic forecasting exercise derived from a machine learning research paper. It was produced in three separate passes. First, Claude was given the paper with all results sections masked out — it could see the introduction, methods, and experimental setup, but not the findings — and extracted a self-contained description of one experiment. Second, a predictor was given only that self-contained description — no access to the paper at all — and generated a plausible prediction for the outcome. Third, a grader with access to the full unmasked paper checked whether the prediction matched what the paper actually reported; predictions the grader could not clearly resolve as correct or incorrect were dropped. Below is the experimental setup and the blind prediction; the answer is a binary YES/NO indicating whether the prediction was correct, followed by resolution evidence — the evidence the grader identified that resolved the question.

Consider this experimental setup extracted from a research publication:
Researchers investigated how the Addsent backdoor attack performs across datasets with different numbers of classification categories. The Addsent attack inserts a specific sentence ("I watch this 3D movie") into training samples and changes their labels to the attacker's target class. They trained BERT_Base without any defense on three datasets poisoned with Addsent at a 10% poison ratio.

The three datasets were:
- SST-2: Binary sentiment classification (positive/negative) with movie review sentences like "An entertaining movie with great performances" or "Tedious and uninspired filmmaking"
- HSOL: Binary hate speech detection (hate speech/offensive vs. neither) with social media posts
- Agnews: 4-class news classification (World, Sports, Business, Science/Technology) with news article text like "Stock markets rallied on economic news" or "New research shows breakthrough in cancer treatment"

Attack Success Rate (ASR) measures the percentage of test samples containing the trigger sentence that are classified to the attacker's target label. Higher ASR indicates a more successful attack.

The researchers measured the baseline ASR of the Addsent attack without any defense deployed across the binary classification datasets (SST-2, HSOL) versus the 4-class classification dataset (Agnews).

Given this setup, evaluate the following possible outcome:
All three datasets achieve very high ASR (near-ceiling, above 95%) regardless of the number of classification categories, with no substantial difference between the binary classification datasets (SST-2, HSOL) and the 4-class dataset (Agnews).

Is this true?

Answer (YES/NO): YES